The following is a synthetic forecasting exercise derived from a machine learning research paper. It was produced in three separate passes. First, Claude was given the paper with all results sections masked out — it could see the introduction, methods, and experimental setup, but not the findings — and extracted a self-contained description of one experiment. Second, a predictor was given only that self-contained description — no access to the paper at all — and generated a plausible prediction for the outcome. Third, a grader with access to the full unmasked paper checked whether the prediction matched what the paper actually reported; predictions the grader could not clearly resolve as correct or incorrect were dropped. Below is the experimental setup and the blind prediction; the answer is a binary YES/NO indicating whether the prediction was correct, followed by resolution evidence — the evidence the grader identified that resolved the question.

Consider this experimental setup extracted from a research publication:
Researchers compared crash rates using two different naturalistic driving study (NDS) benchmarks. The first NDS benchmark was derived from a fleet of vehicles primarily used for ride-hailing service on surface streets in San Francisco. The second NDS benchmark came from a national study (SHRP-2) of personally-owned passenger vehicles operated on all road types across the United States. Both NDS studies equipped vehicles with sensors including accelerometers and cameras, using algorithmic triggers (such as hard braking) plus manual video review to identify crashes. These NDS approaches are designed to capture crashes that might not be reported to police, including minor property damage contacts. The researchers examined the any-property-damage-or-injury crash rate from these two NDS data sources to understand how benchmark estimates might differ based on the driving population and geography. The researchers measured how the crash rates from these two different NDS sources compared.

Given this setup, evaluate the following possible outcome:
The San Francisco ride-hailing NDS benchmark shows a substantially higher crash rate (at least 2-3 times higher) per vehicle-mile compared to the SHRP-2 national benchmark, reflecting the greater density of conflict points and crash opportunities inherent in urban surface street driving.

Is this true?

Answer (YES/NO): YES